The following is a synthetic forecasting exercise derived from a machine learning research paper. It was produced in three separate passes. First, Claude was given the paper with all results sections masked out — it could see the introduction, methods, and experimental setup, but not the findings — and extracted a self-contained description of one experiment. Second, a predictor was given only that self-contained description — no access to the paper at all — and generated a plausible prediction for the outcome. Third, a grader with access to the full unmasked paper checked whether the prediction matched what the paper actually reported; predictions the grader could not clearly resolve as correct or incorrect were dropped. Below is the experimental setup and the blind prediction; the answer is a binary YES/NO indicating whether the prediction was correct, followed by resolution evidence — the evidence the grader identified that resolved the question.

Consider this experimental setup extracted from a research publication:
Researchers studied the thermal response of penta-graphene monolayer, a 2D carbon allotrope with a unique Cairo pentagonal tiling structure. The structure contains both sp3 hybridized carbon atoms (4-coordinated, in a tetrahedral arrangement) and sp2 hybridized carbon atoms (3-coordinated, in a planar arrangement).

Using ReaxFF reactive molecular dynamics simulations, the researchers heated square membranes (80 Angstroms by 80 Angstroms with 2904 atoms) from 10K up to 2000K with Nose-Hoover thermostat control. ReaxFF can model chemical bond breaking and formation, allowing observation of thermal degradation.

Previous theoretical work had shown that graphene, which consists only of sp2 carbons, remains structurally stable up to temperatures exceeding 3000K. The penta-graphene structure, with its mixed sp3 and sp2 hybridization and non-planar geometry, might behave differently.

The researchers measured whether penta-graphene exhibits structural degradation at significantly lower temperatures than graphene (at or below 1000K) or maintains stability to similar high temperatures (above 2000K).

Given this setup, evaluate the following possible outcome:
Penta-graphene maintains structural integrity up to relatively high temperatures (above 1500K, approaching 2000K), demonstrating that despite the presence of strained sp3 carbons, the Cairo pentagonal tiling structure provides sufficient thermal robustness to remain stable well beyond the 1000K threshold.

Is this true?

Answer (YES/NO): NO